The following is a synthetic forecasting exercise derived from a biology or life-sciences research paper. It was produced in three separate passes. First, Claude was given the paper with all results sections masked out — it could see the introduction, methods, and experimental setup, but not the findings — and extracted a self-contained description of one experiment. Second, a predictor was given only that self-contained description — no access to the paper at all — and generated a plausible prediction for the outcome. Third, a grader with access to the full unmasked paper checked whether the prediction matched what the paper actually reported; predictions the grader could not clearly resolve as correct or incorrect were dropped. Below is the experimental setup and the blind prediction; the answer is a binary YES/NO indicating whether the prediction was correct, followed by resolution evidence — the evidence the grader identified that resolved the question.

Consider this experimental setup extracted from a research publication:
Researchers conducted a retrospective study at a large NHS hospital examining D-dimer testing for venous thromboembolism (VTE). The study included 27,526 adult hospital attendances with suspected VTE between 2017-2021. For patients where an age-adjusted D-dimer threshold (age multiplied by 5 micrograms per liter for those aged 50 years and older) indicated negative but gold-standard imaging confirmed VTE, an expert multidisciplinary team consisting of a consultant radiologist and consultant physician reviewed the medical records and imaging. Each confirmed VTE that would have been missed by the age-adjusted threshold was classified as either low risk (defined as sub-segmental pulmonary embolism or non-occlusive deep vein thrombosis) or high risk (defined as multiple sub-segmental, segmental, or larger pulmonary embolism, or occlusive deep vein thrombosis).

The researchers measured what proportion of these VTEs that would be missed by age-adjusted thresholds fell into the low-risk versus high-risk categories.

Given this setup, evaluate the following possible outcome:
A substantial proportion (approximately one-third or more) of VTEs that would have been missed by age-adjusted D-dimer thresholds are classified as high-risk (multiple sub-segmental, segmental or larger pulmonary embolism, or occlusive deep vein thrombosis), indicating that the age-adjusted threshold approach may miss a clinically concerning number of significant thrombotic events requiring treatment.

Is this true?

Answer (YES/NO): NO